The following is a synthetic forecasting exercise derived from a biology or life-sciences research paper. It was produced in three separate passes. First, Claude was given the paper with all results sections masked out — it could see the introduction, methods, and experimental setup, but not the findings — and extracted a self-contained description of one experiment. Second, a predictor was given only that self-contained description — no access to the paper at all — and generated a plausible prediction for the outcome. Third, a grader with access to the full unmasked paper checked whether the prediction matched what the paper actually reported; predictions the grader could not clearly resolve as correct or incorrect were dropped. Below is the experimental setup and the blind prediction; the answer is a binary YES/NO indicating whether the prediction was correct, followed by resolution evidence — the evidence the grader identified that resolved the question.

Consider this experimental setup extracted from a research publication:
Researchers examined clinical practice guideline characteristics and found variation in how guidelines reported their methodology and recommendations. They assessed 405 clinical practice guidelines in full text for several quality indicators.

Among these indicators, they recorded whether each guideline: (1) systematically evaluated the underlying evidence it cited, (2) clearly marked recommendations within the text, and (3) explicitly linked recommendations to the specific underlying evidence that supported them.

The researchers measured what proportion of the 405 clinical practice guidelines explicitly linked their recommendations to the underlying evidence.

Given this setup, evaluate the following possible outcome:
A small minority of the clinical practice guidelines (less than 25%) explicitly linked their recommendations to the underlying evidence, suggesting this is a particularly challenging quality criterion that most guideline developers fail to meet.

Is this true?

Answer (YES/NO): NO